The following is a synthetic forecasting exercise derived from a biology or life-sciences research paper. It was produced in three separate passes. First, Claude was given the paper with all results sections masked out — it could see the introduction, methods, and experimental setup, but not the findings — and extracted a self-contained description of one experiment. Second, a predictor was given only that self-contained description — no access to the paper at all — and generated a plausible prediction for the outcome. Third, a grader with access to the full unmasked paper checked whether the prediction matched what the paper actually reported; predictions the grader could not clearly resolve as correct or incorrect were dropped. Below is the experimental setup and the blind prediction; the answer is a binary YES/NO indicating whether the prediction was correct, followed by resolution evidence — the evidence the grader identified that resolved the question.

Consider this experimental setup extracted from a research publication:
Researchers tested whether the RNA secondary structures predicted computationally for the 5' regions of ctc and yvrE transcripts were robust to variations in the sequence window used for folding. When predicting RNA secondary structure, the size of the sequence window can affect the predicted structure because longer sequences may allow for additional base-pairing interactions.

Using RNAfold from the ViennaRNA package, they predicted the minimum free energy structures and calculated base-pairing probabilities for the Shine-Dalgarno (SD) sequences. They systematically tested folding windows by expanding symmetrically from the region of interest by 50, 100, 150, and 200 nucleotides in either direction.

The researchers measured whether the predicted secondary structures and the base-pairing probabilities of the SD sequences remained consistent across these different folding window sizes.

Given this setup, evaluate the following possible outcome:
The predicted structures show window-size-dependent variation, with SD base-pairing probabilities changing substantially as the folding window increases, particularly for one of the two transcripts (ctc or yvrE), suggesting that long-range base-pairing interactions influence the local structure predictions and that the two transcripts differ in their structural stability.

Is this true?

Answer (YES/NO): NO